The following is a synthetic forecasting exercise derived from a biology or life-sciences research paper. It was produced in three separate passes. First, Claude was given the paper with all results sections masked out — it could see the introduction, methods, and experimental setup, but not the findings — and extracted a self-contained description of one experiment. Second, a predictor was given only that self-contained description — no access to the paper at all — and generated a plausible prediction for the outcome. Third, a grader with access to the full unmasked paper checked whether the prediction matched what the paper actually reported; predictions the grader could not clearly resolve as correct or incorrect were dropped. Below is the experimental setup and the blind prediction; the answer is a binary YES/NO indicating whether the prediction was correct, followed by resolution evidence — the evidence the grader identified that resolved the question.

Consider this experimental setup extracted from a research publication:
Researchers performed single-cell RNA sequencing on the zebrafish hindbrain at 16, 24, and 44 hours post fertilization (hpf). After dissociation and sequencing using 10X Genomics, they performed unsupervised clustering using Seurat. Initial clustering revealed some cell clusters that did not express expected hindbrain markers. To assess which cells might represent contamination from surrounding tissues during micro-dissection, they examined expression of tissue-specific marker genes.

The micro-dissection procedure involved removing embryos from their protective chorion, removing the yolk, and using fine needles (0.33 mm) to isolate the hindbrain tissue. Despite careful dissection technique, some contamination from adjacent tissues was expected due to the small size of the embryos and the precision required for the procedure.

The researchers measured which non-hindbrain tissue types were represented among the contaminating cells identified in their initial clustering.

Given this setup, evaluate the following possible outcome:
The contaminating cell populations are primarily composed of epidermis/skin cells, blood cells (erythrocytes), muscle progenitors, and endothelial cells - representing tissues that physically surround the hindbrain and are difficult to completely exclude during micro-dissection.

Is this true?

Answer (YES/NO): NO